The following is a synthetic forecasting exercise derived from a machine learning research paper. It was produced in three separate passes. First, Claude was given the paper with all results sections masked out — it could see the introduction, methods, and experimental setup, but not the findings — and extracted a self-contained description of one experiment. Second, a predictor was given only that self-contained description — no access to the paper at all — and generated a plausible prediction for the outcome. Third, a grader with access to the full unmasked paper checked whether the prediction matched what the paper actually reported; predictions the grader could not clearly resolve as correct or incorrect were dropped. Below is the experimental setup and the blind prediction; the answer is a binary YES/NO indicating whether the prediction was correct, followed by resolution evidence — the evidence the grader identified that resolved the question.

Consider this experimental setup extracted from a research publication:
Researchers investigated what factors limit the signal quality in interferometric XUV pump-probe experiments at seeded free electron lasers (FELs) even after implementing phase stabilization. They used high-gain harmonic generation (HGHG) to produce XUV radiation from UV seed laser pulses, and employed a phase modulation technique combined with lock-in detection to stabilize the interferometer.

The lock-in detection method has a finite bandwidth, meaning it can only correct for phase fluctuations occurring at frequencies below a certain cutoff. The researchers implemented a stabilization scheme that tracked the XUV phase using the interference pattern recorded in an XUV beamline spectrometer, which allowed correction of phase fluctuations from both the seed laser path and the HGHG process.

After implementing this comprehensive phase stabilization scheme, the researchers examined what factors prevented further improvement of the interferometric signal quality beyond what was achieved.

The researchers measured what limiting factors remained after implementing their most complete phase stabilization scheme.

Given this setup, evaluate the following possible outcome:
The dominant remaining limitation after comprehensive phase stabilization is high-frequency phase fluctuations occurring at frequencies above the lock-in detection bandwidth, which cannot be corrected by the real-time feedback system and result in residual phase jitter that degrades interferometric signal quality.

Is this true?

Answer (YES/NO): NO